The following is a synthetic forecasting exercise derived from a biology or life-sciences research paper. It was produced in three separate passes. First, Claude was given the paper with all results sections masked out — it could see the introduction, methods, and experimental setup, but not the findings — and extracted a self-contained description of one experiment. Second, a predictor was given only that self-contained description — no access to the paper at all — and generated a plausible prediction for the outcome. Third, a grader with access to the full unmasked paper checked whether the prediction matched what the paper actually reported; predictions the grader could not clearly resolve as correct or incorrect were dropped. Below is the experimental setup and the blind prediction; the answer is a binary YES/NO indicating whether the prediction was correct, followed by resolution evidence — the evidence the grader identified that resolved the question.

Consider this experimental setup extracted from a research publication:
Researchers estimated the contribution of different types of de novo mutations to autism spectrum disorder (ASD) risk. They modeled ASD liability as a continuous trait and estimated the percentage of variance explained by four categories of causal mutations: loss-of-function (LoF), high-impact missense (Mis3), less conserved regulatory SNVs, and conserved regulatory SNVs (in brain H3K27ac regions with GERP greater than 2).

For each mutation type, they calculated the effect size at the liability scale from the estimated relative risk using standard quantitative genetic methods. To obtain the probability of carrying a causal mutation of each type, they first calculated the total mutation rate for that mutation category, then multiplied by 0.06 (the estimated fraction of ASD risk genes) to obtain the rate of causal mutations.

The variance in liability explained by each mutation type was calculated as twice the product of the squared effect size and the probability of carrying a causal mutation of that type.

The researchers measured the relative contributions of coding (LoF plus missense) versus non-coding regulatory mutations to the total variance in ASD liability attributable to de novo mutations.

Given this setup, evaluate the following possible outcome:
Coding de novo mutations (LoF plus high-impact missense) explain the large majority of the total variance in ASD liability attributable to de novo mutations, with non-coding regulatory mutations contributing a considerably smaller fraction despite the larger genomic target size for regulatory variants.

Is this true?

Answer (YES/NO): NO